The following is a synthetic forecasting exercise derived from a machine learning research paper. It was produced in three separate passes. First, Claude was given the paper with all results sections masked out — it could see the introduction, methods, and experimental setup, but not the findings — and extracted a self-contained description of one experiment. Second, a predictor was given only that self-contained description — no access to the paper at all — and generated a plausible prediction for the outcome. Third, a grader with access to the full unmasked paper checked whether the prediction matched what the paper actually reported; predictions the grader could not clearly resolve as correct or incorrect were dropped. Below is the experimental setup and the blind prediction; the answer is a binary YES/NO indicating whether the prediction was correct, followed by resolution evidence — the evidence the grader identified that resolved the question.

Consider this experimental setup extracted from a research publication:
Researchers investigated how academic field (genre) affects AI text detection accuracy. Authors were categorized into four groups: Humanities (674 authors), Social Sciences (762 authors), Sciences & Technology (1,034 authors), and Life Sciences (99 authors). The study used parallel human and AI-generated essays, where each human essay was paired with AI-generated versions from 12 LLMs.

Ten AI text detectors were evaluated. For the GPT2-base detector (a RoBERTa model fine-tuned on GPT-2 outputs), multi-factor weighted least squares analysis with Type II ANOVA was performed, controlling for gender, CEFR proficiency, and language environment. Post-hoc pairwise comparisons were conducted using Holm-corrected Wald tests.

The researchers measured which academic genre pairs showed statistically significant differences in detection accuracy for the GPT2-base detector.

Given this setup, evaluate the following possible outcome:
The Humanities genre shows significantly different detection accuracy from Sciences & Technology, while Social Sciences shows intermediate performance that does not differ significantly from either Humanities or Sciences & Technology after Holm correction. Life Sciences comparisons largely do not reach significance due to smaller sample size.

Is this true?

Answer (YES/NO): NO